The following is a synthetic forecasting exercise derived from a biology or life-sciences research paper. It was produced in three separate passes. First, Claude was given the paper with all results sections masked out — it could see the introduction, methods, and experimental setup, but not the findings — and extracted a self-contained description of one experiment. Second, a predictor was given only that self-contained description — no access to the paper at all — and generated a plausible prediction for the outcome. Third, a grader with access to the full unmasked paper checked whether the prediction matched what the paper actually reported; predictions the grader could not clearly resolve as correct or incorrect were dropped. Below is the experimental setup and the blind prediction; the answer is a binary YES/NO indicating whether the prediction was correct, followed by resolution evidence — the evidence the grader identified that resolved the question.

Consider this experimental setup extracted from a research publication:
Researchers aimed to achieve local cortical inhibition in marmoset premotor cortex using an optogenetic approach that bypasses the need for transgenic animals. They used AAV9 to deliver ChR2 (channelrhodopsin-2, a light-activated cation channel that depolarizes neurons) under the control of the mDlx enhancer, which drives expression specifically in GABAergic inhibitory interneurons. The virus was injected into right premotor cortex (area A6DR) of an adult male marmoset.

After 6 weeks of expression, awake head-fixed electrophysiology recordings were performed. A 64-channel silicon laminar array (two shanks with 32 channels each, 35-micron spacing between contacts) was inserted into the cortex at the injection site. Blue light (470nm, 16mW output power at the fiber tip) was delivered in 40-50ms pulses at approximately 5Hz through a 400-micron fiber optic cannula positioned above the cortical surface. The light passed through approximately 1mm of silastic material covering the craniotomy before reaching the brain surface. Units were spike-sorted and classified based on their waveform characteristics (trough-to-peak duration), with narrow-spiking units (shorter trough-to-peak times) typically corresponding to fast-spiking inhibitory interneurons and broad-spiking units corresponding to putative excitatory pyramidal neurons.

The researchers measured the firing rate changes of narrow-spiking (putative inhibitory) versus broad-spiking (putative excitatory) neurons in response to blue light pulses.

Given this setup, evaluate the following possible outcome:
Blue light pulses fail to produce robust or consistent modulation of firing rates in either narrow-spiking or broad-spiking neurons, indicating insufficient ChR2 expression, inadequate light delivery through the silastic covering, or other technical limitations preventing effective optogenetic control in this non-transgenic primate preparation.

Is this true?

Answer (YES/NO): NO